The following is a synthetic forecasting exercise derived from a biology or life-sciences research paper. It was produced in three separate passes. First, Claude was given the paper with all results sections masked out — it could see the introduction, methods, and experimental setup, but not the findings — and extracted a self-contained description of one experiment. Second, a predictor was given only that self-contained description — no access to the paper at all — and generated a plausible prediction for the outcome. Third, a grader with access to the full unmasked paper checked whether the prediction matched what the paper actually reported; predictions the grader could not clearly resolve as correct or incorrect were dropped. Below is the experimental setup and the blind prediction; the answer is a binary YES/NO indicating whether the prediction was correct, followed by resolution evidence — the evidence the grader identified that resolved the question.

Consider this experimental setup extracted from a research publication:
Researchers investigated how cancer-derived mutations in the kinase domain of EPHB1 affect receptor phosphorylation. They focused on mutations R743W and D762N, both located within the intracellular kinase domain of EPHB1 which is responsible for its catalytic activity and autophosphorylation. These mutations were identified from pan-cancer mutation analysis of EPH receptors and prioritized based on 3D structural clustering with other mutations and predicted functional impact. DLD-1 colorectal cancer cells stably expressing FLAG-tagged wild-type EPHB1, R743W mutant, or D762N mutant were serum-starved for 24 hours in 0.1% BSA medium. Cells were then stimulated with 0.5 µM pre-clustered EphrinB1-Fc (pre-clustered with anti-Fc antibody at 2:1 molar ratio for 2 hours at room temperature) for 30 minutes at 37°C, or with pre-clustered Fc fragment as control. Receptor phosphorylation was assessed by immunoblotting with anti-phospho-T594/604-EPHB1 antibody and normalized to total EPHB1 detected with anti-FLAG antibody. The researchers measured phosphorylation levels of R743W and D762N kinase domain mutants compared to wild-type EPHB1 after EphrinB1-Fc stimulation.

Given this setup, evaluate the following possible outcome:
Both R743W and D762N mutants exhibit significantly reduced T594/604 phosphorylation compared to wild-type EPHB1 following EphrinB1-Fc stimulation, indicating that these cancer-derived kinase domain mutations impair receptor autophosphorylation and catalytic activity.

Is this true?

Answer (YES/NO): YES